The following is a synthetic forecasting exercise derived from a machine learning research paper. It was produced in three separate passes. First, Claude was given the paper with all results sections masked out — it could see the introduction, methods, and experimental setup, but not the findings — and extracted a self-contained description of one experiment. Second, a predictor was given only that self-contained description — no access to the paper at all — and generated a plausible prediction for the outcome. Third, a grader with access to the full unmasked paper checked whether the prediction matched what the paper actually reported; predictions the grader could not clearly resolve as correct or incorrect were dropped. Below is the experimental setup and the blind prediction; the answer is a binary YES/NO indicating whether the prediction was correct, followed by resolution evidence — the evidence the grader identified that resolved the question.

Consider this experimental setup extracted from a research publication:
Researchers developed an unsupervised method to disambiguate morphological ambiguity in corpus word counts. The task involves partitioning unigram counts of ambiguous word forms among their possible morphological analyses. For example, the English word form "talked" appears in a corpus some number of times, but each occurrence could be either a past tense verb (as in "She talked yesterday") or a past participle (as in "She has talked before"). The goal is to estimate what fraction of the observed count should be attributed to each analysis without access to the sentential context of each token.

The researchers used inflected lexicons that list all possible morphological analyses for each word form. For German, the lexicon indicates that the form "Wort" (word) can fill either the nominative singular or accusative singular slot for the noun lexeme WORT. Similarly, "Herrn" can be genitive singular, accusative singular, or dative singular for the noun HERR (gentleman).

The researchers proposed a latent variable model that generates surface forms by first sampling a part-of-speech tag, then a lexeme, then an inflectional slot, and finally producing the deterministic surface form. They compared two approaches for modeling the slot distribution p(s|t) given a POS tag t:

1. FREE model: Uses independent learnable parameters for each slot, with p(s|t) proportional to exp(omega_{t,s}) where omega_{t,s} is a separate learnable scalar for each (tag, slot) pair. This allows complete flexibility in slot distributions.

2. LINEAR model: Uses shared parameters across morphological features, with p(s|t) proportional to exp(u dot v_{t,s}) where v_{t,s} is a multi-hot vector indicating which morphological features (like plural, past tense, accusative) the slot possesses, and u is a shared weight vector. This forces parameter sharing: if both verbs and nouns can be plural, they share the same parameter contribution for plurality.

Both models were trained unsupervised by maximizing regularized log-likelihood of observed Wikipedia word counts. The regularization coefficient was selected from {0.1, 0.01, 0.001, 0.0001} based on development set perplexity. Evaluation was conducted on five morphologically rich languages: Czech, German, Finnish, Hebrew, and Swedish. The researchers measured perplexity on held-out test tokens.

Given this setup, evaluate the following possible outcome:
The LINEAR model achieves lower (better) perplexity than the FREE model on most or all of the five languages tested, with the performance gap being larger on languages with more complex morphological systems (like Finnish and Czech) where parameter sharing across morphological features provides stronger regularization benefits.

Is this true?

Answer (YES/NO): NO